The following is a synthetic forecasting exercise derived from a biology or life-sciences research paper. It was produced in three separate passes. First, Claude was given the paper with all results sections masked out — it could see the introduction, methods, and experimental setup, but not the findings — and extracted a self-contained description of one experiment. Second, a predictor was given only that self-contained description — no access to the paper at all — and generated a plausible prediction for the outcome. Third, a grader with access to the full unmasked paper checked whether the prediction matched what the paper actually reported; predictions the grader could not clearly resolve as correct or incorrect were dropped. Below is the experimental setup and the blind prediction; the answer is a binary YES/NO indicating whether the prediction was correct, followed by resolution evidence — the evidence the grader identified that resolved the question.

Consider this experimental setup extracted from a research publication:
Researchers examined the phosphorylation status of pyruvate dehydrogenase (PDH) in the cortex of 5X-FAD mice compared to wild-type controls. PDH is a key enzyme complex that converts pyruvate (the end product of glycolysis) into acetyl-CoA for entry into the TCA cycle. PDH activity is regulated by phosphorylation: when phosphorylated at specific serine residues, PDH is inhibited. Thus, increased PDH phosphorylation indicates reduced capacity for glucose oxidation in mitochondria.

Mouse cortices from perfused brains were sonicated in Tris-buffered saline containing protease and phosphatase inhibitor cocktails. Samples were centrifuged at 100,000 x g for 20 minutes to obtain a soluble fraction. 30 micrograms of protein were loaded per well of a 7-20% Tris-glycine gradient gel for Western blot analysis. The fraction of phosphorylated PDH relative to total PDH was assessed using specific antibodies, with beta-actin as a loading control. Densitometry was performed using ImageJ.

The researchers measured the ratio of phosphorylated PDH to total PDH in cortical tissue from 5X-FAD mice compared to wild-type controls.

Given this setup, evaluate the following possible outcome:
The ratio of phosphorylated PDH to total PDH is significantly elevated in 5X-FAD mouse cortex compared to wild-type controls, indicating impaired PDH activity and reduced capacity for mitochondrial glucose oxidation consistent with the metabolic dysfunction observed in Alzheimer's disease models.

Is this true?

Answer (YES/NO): NO